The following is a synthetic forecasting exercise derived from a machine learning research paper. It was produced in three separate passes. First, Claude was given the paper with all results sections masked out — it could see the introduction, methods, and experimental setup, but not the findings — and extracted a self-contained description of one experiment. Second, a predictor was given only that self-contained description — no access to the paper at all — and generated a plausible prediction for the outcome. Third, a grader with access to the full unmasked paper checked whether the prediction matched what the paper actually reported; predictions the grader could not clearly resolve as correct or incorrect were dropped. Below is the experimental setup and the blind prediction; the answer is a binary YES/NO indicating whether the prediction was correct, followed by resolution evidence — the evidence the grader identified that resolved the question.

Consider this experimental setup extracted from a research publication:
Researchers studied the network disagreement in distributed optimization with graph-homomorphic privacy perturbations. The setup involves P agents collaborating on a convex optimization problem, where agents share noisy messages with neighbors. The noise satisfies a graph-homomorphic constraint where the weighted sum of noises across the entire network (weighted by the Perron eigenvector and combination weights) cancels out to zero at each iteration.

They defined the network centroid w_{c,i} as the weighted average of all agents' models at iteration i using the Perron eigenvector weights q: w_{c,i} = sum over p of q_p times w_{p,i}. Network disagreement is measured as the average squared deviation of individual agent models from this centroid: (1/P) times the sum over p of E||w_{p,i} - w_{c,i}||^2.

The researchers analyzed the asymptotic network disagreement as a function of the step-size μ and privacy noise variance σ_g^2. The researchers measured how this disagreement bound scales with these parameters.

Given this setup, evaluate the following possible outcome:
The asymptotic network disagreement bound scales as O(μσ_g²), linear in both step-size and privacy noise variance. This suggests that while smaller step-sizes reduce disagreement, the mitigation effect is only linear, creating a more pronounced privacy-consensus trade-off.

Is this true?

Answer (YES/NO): NO